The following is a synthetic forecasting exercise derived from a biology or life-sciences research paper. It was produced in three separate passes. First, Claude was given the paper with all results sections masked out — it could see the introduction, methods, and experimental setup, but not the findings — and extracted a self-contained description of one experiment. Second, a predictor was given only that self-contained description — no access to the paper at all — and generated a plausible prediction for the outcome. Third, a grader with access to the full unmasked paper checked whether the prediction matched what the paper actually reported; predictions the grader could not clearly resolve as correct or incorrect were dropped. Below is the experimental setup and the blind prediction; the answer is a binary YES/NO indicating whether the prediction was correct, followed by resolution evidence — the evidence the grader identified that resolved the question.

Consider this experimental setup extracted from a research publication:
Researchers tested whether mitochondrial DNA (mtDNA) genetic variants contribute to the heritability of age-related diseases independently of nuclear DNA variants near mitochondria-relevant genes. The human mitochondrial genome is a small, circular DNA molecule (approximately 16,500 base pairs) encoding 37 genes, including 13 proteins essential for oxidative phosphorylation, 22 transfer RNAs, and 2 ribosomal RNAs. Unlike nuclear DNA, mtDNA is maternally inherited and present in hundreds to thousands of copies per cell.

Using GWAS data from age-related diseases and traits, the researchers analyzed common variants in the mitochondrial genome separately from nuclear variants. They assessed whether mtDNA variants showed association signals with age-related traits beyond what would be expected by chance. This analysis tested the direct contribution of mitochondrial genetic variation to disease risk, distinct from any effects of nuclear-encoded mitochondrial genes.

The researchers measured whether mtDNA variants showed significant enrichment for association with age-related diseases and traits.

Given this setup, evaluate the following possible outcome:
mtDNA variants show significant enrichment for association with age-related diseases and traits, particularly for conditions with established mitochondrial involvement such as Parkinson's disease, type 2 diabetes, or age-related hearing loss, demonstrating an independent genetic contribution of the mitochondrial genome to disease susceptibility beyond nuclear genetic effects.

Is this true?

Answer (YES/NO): NO